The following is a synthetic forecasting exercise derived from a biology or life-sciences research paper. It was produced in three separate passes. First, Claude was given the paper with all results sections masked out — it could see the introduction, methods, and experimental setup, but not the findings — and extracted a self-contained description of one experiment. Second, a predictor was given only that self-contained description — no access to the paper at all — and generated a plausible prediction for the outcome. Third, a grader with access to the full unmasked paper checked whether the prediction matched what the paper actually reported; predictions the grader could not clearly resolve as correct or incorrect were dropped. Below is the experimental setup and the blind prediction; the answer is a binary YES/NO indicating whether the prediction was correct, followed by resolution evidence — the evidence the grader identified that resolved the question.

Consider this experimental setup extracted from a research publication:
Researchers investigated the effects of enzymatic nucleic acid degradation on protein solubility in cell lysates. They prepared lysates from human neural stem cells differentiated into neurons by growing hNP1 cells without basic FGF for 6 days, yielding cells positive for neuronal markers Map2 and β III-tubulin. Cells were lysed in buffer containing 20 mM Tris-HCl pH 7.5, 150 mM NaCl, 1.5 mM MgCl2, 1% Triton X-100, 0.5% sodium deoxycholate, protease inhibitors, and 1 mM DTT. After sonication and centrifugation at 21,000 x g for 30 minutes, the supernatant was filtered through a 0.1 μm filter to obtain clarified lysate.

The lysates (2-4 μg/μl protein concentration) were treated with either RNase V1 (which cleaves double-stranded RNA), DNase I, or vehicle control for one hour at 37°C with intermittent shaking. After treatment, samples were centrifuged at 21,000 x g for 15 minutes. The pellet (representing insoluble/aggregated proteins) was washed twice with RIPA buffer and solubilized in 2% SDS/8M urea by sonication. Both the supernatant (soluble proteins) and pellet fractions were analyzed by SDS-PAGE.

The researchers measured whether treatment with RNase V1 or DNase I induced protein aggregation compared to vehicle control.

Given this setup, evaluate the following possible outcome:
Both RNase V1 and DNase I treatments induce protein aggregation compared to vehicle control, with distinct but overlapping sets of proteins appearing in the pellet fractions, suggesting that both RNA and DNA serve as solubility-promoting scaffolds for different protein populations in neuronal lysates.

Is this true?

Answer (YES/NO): NO